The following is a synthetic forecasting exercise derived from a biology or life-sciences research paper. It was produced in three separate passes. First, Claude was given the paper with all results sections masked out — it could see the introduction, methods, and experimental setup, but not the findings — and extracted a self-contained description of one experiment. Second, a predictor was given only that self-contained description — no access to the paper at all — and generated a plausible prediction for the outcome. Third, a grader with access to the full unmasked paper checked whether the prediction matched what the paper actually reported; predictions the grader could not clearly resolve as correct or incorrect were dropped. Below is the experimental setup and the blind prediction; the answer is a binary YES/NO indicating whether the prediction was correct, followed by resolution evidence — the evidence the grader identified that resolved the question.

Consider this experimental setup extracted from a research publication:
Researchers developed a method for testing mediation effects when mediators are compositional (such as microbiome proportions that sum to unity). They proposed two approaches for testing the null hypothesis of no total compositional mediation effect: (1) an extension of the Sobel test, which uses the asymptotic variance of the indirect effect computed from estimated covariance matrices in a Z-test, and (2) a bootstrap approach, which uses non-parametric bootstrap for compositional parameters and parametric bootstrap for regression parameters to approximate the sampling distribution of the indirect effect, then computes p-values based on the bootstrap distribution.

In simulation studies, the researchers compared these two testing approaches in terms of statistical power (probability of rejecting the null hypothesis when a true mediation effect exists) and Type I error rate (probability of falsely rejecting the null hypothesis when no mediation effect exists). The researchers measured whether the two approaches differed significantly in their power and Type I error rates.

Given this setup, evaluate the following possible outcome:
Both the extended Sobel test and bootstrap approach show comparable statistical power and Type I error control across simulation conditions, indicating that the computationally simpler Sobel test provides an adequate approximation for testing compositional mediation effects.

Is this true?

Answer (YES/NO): YES